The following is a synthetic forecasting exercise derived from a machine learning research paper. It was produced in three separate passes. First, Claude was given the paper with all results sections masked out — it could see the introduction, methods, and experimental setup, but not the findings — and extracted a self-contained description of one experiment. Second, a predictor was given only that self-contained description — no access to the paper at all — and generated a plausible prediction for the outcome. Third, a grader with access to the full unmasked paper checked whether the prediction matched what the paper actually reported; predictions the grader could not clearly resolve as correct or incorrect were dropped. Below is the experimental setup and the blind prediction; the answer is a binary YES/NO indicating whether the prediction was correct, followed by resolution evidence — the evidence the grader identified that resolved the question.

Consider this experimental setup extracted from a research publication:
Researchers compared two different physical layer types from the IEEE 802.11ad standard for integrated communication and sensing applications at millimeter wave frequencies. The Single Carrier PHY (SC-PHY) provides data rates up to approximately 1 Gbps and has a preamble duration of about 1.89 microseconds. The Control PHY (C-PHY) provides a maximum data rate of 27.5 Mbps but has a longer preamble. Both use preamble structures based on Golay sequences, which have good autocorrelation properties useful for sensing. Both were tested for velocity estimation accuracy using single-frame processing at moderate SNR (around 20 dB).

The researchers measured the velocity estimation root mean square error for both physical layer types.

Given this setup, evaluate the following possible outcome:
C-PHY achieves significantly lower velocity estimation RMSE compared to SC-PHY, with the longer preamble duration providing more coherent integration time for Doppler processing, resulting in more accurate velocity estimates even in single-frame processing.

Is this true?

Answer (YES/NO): NO